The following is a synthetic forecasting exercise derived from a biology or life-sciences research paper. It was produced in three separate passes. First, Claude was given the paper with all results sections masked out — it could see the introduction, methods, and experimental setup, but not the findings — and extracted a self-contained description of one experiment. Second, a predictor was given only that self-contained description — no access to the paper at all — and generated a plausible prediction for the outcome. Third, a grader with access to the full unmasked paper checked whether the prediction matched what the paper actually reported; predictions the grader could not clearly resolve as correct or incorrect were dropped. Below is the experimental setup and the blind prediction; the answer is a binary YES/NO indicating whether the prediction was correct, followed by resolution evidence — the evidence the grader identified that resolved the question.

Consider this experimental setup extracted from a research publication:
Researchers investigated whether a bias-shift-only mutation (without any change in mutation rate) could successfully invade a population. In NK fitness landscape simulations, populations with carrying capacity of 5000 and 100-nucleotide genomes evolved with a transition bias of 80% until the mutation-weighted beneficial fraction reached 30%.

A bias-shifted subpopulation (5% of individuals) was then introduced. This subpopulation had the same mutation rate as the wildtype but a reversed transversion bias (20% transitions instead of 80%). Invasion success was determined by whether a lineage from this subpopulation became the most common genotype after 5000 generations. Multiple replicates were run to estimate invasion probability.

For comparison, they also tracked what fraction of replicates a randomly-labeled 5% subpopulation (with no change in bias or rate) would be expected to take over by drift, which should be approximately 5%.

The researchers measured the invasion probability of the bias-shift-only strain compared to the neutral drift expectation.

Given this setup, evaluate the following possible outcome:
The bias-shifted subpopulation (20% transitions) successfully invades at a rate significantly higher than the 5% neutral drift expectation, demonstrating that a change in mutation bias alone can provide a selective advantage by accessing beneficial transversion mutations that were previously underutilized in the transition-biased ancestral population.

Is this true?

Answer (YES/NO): NO